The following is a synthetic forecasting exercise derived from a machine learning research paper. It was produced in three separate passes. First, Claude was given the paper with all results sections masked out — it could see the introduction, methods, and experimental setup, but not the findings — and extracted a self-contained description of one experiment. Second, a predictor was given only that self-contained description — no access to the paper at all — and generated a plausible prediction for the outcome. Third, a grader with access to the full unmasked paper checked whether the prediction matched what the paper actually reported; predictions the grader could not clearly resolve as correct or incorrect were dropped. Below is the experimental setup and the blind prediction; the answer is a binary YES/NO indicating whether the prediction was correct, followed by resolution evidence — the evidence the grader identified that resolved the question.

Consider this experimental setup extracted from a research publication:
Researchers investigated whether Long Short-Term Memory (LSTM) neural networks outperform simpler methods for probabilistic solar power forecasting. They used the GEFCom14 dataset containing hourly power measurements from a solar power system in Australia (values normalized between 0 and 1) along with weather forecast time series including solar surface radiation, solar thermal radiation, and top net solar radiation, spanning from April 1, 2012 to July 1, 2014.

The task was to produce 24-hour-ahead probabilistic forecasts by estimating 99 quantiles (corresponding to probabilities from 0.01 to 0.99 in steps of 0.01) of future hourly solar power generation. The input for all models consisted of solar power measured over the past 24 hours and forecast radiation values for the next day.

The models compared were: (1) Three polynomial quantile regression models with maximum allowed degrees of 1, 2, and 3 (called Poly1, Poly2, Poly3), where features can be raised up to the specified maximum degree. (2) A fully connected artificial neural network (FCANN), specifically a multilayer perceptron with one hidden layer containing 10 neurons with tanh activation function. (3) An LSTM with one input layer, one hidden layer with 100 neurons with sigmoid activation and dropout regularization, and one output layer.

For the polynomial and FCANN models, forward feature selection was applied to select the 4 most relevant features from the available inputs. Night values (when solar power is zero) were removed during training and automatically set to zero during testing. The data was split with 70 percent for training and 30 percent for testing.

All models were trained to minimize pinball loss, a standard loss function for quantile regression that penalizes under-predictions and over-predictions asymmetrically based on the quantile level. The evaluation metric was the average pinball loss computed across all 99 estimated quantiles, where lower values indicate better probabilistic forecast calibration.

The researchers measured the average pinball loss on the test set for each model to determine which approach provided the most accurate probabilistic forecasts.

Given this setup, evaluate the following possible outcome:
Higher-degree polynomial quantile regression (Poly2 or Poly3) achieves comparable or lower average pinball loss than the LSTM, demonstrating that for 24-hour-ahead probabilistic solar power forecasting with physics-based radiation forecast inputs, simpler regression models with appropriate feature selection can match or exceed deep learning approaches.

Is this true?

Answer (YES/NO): NO